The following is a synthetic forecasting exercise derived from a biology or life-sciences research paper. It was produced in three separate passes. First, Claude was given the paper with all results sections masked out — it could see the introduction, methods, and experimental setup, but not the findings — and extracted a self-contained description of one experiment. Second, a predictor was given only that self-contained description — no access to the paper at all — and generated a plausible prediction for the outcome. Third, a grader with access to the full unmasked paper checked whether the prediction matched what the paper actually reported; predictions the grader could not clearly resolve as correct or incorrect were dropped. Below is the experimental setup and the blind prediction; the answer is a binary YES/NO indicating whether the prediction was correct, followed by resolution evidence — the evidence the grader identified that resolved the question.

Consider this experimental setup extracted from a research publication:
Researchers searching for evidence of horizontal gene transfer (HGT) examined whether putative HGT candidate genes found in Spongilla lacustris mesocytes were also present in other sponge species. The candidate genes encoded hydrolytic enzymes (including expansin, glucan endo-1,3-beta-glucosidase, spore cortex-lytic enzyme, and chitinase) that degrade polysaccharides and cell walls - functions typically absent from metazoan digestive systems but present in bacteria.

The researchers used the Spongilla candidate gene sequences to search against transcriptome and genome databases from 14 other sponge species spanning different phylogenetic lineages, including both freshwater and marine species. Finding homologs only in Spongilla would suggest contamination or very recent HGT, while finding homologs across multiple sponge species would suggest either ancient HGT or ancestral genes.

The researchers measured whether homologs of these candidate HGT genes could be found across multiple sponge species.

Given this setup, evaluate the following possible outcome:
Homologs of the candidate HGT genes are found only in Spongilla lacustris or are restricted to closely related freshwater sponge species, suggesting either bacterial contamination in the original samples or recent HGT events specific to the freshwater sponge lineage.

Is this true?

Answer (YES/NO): NO